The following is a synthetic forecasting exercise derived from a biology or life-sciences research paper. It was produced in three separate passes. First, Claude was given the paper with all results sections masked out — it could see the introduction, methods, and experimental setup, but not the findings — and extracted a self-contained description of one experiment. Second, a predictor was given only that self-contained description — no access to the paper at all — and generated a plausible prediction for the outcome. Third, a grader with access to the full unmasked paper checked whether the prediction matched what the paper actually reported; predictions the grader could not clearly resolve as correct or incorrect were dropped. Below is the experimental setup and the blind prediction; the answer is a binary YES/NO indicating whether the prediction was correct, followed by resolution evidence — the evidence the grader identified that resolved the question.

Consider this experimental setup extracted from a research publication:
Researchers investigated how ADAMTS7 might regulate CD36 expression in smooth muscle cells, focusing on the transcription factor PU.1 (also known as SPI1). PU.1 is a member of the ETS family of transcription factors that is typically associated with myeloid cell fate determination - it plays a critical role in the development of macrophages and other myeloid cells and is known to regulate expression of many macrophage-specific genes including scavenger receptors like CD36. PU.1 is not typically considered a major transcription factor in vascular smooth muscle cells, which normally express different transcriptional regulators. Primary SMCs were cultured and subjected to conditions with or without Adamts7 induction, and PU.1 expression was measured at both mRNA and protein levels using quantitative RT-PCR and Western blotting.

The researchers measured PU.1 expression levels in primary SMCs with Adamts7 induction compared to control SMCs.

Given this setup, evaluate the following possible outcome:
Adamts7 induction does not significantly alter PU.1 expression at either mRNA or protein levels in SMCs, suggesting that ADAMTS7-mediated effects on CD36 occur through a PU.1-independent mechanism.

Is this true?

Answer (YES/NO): NO